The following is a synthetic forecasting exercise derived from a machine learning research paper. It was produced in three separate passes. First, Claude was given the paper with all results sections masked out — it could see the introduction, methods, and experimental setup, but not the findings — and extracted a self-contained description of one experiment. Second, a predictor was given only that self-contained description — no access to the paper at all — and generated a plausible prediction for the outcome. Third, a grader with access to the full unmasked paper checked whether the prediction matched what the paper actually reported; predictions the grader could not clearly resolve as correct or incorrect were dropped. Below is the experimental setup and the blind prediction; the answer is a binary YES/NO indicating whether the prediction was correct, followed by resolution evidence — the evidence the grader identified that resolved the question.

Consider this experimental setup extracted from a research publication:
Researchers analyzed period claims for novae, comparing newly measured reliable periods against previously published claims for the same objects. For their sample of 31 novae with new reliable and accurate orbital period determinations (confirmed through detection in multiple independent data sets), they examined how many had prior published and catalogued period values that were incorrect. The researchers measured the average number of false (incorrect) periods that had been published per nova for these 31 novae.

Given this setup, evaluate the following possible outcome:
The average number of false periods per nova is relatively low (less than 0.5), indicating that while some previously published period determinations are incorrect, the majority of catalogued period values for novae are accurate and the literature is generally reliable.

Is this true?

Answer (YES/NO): NO